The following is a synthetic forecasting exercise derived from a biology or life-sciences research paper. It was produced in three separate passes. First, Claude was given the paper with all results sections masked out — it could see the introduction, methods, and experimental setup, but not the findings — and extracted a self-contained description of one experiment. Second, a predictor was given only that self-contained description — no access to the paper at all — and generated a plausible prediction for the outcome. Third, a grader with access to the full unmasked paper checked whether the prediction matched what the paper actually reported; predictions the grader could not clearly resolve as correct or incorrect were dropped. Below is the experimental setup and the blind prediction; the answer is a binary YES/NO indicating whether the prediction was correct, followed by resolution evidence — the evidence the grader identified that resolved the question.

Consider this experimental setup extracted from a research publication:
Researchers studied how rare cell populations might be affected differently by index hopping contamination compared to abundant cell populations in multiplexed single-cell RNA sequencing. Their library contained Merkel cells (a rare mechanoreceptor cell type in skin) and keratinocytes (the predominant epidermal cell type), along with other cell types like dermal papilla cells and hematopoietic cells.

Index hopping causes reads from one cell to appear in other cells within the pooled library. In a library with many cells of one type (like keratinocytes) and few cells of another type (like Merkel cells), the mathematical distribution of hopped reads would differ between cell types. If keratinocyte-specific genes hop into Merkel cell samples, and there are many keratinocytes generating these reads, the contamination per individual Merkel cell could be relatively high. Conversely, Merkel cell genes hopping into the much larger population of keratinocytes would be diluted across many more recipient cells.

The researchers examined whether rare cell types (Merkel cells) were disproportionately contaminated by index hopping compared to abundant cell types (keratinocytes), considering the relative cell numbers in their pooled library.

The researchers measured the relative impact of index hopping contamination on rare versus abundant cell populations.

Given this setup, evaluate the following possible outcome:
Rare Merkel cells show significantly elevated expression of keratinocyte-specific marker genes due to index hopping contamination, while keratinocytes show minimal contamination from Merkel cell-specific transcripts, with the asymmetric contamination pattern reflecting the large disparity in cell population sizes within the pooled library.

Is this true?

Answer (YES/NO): NO